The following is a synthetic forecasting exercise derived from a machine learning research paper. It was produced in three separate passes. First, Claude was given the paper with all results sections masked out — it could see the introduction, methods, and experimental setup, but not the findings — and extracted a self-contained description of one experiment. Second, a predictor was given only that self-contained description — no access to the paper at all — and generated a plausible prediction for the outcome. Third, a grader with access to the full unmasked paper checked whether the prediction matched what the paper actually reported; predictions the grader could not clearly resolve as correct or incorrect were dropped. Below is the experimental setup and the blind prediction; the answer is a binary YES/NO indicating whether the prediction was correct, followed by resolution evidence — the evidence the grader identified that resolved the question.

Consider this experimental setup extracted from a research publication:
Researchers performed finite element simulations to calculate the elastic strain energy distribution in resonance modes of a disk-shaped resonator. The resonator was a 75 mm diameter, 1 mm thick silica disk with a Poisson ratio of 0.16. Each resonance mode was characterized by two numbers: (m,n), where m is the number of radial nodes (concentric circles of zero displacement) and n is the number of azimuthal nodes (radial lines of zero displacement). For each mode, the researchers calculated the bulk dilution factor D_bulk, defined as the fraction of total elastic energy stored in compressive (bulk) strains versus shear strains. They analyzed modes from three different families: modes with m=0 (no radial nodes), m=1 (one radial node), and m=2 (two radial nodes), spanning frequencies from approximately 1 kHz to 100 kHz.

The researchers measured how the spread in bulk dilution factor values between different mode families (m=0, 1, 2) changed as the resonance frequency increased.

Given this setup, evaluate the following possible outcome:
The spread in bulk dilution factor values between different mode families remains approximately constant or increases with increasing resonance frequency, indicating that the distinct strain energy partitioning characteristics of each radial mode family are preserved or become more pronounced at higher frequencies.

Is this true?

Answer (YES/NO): NO